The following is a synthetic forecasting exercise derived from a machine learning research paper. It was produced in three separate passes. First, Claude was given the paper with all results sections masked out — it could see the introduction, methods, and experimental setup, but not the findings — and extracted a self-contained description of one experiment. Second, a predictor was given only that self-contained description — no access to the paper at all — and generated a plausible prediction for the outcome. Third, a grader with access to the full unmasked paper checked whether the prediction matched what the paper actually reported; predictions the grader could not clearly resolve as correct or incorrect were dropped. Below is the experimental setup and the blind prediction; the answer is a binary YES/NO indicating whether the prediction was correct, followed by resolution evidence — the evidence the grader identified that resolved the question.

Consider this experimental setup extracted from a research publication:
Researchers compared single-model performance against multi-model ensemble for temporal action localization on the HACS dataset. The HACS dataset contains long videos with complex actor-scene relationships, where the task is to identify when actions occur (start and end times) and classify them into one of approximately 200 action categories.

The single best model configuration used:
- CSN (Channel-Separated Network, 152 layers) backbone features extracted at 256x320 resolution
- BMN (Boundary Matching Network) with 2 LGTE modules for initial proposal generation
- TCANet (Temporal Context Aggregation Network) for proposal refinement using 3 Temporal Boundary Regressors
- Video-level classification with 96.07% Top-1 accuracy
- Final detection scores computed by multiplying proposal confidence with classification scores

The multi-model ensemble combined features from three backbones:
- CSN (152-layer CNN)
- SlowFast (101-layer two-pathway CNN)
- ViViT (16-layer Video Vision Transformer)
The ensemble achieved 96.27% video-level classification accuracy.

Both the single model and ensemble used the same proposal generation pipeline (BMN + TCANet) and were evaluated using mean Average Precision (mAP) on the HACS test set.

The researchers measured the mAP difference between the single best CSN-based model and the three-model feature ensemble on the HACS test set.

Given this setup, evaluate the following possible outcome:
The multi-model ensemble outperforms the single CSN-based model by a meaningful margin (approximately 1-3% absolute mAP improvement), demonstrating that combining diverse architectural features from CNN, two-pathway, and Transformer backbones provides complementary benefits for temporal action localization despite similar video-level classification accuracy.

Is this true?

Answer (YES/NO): YES